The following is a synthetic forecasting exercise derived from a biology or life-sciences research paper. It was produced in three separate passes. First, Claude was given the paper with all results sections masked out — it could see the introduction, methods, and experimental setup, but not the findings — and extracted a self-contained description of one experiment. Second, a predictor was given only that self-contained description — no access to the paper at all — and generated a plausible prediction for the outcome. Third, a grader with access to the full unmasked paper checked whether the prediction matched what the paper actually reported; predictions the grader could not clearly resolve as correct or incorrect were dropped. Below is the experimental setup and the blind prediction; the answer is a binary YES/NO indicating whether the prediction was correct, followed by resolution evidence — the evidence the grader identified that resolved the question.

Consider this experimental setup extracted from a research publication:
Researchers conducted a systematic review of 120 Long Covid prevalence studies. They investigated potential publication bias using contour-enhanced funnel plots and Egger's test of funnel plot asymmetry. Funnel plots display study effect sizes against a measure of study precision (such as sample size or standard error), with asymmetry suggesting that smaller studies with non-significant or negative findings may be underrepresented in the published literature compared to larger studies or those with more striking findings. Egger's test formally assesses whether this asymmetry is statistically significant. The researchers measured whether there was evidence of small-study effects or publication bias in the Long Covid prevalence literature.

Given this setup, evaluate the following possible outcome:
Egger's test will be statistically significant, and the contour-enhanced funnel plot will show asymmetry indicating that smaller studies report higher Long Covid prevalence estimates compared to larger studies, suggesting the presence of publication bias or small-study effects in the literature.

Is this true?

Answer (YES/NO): NO